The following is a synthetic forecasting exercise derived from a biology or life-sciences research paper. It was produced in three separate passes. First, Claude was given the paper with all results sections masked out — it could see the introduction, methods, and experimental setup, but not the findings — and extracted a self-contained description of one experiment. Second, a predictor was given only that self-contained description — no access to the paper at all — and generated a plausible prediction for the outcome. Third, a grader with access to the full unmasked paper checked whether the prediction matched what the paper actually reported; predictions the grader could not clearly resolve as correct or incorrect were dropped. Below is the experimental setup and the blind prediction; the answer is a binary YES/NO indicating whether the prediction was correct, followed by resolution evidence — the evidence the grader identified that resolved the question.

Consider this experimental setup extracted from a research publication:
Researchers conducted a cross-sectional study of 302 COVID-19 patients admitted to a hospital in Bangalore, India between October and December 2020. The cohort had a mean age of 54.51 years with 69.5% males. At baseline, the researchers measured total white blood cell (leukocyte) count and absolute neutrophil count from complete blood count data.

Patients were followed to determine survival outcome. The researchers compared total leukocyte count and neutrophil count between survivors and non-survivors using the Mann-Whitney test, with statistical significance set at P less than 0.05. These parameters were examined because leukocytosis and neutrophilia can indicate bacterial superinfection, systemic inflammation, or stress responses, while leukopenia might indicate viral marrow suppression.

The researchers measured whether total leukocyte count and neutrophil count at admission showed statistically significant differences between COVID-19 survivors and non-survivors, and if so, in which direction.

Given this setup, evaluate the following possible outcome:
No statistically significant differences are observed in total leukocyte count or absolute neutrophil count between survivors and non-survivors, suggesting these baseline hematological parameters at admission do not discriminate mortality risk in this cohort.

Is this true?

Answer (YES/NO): NO